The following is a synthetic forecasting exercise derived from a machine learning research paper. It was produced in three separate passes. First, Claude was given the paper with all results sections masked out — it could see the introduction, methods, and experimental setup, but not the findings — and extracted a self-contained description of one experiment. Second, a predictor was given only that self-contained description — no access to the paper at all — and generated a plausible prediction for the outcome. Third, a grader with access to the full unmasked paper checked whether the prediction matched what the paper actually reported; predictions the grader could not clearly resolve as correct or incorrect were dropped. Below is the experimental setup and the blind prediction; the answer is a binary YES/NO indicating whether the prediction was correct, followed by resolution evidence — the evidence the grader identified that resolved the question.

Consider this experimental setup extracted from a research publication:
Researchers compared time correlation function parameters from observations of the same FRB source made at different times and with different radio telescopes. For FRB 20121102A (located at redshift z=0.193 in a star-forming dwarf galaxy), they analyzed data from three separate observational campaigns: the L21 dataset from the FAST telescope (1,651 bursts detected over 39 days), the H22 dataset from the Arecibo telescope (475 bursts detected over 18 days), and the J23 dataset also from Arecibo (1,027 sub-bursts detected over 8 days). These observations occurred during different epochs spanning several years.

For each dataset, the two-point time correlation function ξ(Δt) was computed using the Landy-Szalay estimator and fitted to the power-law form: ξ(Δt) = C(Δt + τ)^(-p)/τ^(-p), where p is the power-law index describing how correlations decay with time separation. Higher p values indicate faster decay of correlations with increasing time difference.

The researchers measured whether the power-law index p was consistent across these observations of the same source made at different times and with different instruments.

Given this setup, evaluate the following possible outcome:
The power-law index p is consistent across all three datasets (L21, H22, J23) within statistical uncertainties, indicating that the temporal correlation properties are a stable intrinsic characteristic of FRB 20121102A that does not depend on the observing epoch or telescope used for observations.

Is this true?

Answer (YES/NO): NO